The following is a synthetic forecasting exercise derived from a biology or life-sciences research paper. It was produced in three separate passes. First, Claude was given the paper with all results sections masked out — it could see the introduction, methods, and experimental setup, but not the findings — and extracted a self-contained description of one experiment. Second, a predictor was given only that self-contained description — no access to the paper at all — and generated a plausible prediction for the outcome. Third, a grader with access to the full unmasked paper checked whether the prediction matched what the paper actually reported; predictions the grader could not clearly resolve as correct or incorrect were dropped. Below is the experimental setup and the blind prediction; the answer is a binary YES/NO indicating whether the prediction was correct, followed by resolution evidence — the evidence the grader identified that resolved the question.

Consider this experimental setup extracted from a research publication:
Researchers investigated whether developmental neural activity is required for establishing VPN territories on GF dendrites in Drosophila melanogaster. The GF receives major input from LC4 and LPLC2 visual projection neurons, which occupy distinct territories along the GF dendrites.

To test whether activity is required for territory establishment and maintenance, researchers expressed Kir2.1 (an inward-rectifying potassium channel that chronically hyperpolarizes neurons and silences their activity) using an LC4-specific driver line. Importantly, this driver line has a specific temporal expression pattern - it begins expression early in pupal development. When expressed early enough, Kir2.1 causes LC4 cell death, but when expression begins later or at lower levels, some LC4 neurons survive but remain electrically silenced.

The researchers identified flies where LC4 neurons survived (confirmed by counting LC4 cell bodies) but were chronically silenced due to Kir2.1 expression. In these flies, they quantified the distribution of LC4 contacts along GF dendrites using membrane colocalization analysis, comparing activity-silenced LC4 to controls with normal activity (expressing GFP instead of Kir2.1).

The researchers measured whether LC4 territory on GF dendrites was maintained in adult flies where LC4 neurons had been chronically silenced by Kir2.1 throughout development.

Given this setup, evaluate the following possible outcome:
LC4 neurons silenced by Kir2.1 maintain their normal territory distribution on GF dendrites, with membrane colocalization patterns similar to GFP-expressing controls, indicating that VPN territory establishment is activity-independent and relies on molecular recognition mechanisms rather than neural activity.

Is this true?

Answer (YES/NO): YES